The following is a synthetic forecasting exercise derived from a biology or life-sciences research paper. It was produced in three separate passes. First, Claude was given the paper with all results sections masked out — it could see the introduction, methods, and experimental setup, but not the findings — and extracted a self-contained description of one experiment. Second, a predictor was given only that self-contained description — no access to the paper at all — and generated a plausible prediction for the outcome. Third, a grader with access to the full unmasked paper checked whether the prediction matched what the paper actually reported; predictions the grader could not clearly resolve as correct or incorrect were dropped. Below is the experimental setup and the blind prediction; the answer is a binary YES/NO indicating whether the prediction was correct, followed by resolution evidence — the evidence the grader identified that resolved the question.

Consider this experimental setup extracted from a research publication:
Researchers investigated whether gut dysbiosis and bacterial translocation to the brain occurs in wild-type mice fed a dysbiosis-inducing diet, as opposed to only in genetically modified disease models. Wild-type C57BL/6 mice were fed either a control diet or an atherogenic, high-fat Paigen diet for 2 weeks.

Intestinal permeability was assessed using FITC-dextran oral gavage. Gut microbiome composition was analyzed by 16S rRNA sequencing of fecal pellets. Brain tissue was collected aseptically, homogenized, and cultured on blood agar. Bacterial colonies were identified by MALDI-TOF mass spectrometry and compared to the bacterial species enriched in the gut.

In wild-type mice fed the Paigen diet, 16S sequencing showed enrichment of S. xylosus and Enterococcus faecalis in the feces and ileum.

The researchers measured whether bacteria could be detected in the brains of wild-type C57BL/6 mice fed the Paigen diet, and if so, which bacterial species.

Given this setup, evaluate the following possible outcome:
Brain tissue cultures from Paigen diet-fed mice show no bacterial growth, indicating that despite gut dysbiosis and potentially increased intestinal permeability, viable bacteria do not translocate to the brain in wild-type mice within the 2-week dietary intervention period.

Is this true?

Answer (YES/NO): NO